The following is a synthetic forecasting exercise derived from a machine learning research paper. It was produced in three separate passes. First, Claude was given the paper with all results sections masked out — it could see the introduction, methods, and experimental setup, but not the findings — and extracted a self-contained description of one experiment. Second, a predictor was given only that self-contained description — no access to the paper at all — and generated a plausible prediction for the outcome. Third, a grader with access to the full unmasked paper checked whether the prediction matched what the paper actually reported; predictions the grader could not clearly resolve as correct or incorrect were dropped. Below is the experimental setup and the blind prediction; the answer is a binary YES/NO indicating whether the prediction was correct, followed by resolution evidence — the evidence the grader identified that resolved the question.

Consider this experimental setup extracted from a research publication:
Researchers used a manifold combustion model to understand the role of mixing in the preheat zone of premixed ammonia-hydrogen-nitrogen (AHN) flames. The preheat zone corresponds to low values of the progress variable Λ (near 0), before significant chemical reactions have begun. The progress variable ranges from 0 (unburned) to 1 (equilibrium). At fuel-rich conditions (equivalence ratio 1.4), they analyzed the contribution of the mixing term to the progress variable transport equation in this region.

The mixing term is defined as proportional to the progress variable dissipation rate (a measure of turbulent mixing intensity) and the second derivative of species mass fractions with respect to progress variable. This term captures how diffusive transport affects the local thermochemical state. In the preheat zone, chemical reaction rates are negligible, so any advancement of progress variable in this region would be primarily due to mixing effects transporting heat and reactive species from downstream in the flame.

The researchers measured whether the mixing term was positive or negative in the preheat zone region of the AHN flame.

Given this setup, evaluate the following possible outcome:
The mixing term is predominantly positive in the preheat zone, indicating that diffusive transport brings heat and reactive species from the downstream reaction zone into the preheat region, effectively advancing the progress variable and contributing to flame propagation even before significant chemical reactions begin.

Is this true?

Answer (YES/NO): YES